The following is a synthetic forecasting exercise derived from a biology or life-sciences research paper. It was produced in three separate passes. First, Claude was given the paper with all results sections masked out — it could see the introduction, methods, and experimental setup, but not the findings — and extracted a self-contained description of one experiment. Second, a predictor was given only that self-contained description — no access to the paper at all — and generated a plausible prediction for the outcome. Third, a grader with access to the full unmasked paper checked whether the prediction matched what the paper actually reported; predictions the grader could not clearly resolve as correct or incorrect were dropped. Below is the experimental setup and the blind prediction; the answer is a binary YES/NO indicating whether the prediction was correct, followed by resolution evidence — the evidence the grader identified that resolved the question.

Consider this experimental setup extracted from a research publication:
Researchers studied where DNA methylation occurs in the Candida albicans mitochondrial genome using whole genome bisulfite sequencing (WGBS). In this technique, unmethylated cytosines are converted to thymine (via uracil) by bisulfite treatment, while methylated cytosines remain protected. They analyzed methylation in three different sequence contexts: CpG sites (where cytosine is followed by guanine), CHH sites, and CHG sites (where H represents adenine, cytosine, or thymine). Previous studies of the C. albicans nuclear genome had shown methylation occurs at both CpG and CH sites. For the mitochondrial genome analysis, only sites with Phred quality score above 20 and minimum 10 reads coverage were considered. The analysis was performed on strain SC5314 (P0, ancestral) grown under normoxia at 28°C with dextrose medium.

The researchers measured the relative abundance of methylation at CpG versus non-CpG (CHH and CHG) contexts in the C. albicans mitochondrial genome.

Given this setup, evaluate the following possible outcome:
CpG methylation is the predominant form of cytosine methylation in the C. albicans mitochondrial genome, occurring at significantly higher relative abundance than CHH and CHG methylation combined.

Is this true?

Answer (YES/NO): NO